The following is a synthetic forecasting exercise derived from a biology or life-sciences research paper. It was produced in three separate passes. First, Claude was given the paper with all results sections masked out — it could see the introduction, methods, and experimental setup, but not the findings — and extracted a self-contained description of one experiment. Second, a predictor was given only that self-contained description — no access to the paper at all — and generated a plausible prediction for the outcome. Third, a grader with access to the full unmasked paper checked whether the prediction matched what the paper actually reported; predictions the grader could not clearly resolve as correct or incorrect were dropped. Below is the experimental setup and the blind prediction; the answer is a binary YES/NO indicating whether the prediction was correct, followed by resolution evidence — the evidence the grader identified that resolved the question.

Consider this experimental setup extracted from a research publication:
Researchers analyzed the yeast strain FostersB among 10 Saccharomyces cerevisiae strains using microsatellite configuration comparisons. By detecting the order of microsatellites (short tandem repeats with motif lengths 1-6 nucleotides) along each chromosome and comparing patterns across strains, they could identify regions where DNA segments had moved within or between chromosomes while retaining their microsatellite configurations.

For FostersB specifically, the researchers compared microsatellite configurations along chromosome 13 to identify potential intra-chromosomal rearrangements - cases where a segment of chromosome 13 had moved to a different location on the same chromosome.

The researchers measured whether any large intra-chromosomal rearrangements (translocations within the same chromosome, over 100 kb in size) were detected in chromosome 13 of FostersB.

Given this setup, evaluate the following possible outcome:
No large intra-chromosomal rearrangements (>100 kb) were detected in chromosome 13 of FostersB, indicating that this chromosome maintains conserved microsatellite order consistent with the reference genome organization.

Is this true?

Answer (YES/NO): NO